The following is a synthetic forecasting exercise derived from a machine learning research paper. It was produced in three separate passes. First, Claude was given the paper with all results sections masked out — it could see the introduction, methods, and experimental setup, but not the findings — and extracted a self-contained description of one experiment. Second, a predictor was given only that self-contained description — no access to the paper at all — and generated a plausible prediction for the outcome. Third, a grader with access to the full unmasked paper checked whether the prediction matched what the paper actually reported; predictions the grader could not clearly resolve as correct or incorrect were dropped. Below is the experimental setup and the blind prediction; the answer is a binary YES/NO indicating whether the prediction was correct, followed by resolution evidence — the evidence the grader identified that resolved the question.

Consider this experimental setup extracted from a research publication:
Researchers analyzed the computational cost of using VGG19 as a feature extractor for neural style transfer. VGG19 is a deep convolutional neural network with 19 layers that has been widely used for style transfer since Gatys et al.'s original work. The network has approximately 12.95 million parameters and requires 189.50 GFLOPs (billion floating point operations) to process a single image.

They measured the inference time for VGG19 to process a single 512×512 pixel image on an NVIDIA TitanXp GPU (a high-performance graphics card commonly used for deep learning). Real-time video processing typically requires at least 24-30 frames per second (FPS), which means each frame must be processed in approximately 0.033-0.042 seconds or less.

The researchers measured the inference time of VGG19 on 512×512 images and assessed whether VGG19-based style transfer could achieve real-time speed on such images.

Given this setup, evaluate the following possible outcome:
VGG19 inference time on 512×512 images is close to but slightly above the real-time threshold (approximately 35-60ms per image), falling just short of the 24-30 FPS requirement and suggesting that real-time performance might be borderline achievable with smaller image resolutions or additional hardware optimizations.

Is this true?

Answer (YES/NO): NO